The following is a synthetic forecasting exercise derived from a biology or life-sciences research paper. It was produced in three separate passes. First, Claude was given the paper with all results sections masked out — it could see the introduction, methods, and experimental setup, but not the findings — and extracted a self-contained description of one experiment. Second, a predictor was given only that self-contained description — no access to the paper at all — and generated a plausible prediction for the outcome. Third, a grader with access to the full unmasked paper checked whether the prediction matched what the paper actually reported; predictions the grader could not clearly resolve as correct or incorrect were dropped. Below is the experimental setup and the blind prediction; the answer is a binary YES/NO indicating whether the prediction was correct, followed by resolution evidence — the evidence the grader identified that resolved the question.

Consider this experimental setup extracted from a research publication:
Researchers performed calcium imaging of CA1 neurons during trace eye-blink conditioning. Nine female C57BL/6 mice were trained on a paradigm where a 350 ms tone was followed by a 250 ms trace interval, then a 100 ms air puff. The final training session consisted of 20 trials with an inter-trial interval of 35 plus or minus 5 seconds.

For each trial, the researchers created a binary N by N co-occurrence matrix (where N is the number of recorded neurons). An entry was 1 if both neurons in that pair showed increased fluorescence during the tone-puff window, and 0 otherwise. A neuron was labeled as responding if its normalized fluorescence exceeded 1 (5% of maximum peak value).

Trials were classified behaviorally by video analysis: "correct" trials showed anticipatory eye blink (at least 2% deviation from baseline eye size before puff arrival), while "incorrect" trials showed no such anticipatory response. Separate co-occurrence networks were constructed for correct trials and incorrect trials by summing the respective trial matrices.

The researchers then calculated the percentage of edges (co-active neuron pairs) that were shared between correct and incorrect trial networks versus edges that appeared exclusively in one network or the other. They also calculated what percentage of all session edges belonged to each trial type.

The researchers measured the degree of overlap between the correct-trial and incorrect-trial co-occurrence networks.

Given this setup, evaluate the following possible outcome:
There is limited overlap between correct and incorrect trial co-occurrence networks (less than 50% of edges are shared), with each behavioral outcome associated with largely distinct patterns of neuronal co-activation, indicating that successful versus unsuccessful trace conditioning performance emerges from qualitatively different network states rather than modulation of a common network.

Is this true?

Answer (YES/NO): YES